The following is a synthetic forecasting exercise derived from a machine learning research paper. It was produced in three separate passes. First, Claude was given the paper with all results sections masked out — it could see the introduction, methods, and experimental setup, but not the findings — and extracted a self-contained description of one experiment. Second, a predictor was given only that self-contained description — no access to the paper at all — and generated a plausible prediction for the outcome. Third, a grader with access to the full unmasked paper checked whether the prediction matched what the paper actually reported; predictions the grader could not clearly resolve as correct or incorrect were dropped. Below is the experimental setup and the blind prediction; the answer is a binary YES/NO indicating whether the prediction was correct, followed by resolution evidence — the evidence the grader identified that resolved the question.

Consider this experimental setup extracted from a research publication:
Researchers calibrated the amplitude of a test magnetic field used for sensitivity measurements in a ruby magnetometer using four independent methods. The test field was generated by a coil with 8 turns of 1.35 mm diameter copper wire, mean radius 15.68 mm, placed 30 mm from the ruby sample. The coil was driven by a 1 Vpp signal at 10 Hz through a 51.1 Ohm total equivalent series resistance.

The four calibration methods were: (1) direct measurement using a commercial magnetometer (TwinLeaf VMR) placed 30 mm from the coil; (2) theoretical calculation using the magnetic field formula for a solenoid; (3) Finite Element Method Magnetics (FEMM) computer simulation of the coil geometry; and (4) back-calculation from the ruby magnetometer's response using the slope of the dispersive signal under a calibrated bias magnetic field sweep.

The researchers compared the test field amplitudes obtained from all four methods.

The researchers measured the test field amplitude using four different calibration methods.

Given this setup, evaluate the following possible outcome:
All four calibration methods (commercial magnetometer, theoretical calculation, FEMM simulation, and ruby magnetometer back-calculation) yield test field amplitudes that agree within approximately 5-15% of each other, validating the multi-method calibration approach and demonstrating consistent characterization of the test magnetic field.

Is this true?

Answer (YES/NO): YES